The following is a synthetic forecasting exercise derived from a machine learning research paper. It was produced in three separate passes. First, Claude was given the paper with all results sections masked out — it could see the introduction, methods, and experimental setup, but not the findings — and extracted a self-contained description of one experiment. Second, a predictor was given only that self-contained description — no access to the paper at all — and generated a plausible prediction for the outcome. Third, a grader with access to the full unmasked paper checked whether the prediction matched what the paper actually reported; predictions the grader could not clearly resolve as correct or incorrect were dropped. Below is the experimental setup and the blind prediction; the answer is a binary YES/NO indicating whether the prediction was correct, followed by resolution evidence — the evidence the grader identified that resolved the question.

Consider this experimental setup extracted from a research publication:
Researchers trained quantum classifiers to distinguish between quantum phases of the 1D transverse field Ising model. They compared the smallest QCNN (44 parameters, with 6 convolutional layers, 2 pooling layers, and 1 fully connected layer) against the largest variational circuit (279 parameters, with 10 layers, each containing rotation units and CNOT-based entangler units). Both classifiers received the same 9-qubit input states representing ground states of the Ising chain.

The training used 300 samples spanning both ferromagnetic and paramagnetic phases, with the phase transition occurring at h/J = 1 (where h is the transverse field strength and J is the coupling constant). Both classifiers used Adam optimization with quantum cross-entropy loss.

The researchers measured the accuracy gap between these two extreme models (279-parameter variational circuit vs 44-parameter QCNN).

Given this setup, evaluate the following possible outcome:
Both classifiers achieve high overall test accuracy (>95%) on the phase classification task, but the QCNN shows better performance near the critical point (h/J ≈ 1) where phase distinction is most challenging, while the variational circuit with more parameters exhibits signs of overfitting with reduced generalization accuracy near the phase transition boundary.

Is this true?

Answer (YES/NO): NO